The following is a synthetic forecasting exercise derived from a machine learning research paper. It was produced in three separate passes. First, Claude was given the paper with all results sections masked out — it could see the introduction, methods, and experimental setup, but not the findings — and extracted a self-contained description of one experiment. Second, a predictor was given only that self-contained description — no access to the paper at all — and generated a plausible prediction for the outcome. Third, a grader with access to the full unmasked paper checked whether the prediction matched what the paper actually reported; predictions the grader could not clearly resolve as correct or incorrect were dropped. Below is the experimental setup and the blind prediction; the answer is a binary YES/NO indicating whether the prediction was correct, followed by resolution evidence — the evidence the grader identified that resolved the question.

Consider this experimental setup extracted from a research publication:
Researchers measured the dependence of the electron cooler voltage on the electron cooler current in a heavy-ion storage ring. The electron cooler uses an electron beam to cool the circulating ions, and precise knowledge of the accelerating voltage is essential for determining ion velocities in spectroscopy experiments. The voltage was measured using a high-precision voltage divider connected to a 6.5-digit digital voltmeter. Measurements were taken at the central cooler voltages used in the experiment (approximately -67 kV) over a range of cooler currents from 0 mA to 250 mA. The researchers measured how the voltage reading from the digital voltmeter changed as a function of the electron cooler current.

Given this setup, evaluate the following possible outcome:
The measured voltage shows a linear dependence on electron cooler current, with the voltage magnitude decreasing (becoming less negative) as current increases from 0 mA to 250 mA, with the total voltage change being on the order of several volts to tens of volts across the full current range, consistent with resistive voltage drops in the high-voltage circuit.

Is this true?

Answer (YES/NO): NO